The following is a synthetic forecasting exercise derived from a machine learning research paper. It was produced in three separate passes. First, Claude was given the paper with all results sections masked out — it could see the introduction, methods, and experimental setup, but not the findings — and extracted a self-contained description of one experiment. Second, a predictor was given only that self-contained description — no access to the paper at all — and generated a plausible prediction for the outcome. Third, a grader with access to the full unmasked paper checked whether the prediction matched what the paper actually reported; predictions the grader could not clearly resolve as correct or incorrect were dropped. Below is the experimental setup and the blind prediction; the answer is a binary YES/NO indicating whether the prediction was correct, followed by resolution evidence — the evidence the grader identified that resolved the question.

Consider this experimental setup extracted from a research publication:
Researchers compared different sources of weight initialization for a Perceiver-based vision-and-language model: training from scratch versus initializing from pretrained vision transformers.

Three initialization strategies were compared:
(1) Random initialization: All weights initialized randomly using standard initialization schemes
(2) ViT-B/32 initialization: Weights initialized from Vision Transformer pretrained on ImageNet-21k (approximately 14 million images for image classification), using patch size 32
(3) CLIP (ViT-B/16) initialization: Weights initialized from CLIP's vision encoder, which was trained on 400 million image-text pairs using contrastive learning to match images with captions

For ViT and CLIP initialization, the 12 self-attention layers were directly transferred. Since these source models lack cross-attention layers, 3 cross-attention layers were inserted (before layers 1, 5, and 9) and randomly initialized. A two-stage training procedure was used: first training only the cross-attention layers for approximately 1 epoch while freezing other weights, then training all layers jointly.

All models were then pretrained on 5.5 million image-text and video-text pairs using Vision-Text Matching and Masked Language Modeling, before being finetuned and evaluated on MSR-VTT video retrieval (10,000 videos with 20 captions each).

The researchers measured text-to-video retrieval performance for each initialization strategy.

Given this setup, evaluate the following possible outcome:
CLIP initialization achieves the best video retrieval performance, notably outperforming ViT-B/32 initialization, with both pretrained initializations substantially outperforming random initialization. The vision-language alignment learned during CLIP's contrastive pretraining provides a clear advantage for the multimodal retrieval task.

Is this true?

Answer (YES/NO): YES